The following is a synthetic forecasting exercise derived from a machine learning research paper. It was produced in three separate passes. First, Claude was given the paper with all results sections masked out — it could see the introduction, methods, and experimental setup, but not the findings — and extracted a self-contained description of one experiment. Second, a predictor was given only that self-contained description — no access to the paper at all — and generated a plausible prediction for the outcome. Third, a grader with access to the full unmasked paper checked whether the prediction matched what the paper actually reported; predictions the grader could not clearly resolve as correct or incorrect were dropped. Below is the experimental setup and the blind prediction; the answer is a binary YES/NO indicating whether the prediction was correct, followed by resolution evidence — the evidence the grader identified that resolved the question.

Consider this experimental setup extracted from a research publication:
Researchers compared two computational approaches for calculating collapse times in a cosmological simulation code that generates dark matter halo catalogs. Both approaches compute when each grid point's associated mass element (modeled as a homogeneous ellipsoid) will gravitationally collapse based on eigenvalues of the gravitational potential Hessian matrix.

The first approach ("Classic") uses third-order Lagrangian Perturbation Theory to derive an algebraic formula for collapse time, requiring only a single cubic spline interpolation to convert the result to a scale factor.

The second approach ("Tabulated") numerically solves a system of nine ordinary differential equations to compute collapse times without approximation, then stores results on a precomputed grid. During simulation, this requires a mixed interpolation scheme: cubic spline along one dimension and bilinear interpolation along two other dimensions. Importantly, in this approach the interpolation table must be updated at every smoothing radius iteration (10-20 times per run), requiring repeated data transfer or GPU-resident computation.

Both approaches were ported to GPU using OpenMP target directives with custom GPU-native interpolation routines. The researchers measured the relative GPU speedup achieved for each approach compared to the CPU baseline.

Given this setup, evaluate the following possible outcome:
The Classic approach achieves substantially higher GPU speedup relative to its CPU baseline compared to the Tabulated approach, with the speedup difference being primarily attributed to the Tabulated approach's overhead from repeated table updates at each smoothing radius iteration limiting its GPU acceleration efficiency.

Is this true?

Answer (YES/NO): NO